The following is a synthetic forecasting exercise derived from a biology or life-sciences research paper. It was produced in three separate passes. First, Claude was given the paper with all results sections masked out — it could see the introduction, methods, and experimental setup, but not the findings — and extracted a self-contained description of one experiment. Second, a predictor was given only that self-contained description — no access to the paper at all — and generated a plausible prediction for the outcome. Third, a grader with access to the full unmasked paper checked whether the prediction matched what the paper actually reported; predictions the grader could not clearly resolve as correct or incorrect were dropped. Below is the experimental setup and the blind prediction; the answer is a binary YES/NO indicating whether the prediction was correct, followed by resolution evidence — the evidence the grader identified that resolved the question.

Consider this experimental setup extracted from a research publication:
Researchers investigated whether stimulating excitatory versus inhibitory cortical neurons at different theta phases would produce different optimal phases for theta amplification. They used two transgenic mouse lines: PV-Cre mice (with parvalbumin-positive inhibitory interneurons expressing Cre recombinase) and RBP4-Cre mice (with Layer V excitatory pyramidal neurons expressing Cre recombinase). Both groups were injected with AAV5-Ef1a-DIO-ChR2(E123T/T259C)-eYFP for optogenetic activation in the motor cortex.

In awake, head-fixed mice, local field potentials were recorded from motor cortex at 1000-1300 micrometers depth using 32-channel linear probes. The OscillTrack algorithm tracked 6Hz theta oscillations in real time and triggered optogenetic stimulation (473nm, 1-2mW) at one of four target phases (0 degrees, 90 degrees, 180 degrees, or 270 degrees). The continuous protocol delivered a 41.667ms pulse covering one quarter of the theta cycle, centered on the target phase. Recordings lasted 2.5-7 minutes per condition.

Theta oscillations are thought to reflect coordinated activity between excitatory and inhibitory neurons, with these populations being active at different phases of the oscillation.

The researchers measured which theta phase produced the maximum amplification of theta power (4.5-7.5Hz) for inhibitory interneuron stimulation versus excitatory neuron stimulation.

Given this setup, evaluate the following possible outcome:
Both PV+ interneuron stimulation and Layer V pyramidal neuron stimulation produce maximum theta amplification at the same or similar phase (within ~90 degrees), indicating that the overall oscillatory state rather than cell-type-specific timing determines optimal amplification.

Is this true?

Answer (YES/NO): NO